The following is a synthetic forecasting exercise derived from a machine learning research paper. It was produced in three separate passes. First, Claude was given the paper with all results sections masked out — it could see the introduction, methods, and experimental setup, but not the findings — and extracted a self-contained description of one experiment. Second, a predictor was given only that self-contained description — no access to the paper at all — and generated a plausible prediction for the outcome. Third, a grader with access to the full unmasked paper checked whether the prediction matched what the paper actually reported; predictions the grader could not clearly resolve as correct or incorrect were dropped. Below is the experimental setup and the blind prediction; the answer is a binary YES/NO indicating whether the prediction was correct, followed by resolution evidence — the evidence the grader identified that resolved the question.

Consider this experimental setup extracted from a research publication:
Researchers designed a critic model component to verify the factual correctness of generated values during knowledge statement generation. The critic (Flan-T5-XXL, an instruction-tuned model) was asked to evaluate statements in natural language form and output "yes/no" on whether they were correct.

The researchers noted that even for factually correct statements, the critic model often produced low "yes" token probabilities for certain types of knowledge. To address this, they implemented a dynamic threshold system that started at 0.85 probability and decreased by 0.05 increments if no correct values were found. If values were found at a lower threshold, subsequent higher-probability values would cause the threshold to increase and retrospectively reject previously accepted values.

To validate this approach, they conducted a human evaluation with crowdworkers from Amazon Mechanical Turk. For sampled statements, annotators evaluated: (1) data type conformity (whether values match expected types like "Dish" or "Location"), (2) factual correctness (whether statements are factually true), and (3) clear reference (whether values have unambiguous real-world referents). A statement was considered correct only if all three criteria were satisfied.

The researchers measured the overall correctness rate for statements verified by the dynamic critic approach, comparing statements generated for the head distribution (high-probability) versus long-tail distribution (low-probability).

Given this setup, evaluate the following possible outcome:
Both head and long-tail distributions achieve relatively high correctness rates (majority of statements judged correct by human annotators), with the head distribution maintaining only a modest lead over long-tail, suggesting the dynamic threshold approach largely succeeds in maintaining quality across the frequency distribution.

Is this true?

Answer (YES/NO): YES